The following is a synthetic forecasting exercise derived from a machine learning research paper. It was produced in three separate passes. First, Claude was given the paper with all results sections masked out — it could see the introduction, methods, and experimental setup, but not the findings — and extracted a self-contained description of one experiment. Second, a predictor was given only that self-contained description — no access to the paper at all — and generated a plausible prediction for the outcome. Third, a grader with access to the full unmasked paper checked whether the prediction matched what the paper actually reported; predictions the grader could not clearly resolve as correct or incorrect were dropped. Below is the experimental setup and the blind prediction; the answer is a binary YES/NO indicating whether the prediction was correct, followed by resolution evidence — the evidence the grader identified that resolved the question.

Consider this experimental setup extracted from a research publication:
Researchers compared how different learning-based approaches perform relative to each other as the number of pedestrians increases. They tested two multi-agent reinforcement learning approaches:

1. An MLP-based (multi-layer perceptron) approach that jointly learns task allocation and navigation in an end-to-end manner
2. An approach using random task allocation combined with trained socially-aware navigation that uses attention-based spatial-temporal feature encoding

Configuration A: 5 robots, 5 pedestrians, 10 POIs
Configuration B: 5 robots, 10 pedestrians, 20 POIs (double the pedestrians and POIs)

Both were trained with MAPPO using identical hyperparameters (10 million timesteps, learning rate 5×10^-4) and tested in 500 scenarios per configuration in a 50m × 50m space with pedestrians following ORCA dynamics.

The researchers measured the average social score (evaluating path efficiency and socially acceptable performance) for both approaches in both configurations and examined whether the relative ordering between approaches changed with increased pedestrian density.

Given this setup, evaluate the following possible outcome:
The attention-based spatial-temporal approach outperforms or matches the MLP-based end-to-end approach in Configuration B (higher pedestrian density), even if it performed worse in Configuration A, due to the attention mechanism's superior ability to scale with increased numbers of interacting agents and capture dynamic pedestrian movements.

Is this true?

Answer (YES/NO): YES